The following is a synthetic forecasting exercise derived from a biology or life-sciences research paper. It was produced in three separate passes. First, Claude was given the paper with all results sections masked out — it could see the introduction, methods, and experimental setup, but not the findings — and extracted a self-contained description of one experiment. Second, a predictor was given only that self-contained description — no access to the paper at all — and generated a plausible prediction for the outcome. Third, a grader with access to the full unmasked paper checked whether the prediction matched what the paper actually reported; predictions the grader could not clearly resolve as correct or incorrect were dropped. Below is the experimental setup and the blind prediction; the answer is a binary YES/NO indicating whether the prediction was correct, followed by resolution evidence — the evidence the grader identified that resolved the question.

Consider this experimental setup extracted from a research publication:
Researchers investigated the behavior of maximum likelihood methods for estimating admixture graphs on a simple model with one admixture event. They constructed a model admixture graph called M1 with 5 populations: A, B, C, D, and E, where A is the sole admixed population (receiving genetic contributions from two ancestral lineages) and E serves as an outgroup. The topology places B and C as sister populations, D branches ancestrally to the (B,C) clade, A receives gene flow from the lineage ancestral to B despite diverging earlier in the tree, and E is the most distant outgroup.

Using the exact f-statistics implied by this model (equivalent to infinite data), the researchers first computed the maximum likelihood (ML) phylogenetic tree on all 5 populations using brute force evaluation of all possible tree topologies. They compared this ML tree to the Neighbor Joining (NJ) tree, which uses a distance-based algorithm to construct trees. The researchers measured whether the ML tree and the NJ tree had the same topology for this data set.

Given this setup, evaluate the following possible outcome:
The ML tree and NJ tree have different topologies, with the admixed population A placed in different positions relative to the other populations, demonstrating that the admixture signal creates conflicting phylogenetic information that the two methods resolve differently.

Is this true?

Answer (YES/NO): NO